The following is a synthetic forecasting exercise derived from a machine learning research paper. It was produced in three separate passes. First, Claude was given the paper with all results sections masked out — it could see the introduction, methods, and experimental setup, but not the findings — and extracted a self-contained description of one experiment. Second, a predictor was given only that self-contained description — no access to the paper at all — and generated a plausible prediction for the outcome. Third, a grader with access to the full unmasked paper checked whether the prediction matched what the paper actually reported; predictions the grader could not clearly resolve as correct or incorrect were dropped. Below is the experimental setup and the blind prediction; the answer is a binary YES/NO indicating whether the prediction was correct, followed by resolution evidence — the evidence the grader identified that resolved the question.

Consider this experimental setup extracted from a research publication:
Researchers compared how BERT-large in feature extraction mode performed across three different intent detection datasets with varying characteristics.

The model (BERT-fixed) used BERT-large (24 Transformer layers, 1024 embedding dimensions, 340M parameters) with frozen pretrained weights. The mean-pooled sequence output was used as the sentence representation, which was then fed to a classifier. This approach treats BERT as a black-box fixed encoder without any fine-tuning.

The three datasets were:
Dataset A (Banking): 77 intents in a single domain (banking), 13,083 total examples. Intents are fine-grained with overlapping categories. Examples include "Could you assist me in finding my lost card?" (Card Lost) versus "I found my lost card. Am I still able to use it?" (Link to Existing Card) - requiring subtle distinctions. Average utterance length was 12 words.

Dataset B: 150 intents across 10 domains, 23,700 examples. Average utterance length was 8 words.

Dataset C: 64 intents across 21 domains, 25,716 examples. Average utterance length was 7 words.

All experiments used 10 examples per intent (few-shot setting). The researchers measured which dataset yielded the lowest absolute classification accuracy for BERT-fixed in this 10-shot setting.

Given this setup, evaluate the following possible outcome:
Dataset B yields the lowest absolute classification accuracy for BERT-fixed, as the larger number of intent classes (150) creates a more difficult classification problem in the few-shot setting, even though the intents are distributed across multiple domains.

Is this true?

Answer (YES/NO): NO